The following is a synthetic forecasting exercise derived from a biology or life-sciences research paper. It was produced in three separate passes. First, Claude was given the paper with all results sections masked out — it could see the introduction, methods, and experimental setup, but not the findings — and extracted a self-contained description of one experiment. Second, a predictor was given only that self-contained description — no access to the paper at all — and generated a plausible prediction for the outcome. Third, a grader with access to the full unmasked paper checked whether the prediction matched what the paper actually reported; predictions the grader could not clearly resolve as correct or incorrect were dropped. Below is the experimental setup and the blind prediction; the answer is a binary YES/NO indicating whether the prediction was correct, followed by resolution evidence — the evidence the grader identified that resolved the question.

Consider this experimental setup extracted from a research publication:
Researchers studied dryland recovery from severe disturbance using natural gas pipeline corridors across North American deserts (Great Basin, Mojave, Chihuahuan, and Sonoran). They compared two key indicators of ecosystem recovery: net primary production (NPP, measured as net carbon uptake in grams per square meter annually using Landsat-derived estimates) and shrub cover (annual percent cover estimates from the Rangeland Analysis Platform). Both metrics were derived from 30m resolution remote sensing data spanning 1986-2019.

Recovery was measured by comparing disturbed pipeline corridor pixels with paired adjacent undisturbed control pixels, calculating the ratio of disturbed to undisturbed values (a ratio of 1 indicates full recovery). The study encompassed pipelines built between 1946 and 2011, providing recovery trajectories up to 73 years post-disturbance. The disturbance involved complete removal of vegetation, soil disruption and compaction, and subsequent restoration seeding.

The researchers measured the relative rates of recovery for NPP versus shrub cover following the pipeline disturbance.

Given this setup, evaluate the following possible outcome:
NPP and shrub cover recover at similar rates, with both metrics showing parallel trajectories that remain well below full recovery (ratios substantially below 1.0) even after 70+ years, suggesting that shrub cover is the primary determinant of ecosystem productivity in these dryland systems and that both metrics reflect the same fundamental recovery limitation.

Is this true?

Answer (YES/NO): NO